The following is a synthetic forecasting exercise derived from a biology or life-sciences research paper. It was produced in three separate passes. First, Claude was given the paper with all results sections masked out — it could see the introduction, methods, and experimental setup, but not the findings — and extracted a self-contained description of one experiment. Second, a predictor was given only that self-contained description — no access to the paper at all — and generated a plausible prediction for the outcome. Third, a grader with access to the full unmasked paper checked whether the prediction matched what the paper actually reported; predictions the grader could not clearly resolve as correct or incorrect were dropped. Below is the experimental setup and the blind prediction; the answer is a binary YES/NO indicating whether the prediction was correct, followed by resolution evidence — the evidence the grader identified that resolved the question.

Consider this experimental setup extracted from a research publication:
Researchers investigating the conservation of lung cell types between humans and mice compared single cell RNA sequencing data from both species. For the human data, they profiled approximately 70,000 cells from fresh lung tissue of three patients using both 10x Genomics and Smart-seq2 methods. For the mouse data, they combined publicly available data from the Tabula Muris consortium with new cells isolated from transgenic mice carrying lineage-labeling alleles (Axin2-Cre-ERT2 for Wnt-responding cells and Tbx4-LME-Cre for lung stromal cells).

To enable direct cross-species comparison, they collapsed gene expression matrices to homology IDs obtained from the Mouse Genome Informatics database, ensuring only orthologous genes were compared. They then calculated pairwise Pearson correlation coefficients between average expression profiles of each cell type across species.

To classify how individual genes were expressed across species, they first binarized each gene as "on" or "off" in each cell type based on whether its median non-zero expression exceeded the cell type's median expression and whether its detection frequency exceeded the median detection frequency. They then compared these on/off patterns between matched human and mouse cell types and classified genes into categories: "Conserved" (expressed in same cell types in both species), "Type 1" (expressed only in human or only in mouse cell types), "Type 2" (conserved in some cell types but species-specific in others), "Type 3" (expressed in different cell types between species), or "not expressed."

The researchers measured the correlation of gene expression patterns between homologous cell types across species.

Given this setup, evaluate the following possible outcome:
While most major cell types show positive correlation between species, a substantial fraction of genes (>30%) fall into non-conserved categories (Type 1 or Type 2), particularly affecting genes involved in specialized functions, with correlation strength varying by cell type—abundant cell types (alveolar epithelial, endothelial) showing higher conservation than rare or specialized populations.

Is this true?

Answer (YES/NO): NO